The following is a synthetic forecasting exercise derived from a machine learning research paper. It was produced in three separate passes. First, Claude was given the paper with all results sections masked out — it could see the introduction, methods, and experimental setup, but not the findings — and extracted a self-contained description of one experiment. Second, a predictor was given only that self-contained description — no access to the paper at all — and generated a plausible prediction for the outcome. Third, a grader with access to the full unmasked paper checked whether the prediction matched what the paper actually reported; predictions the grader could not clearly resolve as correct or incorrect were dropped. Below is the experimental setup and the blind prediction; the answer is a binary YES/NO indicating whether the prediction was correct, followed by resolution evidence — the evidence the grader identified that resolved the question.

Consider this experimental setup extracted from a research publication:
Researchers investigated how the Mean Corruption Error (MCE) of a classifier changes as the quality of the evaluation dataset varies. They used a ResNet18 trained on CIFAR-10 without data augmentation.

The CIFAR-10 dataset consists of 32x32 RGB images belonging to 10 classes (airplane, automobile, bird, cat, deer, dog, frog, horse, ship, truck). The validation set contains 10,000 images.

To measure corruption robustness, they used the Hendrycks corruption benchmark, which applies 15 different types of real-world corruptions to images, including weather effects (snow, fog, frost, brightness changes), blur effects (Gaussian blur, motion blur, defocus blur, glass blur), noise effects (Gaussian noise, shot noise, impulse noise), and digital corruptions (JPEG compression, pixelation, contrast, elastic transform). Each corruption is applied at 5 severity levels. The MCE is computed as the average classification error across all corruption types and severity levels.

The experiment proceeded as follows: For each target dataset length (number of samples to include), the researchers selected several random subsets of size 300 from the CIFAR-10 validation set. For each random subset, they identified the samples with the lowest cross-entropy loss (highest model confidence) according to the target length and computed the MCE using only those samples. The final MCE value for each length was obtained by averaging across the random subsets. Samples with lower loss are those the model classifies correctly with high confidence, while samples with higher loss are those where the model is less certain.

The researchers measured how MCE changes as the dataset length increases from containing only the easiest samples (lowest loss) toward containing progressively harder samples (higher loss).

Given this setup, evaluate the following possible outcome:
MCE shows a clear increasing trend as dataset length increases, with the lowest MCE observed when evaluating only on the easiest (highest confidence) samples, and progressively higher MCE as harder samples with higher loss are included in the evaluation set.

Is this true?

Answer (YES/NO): YES